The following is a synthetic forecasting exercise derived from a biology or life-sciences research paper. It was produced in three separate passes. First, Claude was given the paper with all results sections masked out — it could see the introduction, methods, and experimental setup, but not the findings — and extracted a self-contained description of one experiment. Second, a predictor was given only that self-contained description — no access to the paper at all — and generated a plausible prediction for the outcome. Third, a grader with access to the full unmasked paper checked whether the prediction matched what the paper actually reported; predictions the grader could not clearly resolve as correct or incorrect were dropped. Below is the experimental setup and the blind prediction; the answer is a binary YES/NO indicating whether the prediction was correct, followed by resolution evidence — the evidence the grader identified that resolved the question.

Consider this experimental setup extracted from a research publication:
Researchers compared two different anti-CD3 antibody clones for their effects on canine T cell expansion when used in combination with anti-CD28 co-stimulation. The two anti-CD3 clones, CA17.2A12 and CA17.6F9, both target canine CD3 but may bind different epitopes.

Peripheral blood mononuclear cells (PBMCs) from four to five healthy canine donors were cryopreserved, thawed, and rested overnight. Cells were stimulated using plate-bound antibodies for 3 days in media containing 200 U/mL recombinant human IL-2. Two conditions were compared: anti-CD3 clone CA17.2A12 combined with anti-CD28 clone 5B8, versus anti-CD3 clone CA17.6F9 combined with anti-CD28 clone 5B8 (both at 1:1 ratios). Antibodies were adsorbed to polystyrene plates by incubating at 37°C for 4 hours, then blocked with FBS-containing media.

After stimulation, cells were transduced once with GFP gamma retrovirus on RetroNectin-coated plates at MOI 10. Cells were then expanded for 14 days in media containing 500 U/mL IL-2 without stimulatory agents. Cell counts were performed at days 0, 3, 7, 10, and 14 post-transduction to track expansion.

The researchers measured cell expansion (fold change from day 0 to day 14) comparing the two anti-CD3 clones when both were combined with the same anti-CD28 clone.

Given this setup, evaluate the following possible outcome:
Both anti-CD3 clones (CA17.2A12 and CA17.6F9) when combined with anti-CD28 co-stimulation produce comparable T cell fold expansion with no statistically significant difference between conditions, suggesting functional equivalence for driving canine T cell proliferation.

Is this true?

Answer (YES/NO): NO